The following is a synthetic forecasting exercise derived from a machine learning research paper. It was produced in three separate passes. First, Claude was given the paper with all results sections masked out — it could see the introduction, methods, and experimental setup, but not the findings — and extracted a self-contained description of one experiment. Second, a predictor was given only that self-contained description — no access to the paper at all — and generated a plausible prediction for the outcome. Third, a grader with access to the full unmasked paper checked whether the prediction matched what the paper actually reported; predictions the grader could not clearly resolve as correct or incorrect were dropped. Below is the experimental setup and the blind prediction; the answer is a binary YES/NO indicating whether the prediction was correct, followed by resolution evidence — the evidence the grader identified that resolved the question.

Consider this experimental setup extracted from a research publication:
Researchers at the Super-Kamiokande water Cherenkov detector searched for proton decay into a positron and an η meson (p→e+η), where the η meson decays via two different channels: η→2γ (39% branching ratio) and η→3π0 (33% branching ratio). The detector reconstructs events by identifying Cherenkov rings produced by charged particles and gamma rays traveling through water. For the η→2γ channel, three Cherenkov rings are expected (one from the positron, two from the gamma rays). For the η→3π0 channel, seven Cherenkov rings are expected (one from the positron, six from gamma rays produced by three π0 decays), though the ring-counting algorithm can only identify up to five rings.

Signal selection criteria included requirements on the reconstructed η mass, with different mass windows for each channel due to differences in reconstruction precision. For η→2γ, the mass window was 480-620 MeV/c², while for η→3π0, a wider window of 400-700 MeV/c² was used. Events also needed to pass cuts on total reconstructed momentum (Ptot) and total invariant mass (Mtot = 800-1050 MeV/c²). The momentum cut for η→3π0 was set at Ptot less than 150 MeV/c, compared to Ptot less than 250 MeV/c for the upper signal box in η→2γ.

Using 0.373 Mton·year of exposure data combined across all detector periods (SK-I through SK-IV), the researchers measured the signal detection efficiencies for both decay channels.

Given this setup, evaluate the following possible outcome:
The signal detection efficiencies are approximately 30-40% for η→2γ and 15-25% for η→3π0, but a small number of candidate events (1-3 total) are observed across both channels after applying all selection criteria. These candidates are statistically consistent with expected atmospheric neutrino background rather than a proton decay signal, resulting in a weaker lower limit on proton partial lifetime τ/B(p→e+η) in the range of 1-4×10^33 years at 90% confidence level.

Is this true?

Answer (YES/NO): NO